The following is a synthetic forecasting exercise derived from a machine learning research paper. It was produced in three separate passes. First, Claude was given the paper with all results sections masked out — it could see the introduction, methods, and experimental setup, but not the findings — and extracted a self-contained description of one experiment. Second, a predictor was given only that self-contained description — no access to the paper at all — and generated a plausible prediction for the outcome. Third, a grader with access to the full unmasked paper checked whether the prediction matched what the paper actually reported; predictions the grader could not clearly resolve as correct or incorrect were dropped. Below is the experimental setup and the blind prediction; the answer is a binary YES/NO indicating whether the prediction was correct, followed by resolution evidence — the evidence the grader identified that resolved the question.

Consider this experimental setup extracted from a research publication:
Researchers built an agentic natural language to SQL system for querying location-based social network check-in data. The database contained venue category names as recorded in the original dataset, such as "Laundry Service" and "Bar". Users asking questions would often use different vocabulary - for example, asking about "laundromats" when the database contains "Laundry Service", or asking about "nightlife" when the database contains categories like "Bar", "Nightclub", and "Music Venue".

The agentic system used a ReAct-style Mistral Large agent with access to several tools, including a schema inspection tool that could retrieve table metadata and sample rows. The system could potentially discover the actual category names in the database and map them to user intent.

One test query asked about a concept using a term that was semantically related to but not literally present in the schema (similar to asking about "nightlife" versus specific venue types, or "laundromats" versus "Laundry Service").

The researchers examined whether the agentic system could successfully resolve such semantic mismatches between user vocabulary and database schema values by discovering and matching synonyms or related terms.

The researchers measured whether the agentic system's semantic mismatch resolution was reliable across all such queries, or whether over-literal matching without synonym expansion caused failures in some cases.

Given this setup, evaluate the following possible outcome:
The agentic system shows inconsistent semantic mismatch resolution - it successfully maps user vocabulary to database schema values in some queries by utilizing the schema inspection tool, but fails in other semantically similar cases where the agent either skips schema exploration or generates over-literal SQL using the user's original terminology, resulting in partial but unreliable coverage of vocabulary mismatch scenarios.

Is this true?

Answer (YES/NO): NO